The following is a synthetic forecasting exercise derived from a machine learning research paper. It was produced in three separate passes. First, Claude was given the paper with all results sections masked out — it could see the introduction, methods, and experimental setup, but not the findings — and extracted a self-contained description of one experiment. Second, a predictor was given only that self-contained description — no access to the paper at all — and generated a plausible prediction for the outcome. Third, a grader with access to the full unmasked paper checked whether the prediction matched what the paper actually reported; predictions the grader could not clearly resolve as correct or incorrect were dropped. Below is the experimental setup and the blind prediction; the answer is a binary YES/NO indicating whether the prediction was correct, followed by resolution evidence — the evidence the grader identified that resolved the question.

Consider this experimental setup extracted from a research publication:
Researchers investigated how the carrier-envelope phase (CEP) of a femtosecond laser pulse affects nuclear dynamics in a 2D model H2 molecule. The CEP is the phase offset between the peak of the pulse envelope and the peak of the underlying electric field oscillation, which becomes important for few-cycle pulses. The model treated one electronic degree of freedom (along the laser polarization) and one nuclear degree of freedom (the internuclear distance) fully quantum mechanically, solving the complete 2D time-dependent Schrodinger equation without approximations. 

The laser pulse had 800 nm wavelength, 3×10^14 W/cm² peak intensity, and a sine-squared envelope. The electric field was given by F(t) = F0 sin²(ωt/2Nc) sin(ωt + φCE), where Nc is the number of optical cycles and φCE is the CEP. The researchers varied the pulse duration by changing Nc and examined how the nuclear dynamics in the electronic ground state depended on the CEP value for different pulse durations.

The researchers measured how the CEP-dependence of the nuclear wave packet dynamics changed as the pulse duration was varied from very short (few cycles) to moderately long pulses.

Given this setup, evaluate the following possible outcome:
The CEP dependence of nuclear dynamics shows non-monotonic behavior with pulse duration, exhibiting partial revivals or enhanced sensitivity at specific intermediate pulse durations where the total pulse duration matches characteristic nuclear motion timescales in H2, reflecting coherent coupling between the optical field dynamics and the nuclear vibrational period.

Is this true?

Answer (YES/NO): NO